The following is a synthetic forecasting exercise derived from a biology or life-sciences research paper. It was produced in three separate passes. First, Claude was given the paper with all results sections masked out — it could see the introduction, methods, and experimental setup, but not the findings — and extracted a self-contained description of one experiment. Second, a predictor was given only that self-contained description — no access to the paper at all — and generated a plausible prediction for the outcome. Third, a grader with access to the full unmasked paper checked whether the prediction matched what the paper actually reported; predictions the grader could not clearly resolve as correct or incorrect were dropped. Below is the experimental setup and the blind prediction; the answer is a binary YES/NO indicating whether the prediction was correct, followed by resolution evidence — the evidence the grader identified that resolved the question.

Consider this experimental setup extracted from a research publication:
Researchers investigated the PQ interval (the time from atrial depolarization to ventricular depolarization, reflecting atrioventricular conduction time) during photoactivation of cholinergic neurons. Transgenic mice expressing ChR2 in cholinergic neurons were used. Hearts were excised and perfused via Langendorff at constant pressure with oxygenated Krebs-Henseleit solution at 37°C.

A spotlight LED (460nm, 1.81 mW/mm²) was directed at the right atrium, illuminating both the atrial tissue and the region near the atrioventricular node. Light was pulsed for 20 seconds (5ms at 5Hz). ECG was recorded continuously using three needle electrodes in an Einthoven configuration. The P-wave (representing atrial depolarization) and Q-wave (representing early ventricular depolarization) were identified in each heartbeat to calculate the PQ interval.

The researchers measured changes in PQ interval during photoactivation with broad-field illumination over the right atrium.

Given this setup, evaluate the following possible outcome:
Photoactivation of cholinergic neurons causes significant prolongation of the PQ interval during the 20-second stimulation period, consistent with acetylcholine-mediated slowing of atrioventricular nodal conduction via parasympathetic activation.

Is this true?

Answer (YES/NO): YES